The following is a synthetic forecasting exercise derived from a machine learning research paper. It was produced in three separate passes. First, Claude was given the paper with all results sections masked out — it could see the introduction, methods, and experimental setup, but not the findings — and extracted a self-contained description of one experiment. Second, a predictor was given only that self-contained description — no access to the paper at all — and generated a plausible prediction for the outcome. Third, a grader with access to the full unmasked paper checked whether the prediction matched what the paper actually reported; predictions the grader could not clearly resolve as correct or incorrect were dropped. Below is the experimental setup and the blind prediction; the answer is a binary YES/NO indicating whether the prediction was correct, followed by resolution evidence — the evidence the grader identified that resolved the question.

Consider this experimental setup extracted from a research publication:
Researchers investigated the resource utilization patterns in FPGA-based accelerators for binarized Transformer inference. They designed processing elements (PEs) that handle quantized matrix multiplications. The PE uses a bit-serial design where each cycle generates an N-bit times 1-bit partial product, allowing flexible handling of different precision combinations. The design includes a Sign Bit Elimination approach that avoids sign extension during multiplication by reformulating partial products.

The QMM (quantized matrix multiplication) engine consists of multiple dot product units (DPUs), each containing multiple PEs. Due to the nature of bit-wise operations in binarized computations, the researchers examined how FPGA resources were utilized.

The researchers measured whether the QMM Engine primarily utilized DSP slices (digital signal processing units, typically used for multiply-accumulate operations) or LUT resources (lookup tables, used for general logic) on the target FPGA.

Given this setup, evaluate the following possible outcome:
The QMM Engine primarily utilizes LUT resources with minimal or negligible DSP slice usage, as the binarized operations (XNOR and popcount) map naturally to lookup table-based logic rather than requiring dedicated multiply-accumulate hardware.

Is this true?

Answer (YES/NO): YES